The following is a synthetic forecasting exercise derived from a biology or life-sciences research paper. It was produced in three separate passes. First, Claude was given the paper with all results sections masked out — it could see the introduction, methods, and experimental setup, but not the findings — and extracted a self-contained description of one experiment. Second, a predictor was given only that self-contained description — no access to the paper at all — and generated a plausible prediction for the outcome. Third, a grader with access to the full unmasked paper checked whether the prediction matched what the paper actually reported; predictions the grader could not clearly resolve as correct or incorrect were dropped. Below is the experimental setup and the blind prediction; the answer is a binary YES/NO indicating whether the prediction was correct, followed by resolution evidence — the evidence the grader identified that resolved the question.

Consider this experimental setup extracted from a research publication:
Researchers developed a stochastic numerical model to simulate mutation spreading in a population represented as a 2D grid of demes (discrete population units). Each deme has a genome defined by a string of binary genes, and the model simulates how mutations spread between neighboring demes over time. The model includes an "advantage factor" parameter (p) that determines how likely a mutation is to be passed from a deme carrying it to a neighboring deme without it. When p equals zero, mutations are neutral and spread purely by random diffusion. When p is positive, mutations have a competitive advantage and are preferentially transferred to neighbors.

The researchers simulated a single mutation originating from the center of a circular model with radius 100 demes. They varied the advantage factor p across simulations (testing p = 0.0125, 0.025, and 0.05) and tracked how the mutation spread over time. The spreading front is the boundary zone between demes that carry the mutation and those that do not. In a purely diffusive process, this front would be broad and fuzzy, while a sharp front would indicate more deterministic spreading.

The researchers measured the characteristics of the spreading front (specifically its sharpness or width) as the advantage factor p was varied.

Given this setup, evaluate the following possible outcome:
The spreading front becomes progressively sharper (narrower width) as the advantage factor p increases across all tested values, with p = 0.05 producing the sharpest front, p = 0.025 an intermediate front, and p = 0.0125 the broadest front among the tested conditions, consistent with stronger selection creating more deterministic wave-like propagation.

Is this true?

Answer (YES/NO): YES